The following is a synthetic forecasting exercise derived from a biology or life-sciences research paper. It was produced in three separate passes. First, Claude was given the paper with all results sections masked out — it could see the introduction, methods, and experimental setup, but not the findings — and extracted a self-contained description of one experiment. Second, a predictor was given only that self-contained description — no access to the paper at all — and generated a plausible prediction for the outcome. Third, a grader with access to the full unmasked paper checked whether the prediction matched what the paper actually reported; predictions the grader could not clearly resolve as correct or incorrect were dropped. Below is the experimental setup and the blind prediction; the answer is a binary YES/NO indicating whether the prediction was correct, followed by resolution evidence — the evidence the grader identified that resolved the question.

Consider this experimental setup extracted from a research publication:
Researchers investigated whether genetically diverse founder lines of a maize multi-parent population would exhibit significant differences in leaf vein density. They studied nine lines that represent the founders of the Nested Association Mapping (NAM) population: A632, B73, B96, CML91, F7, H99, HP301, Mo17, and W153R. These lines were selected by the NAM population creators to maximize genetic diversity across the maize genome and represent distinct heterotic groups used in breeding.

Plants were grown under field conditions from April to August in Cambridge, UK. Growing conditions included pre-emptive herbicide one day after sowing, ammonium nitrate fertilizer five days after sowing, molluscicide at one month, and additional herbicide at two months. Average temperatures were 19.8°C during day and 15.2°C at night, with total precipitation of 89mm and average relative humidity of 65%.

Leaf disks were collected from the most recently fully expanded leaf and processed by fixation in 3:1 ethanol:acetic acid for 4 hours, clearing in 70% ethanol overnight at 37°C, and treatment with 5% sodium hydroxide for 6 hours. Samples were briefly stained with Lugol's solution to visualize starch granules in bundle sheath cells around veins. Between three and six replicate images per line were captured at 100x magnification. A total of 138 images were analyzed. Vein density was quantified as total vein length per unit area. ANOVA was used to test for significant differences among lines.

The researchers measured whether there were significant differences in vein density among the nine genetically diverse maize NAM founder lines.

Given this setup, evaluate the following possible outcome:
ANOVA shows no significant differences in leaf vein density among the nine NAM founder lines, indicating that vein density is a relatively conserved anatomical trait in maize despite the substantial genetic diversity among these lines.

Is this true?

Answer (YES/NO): YES